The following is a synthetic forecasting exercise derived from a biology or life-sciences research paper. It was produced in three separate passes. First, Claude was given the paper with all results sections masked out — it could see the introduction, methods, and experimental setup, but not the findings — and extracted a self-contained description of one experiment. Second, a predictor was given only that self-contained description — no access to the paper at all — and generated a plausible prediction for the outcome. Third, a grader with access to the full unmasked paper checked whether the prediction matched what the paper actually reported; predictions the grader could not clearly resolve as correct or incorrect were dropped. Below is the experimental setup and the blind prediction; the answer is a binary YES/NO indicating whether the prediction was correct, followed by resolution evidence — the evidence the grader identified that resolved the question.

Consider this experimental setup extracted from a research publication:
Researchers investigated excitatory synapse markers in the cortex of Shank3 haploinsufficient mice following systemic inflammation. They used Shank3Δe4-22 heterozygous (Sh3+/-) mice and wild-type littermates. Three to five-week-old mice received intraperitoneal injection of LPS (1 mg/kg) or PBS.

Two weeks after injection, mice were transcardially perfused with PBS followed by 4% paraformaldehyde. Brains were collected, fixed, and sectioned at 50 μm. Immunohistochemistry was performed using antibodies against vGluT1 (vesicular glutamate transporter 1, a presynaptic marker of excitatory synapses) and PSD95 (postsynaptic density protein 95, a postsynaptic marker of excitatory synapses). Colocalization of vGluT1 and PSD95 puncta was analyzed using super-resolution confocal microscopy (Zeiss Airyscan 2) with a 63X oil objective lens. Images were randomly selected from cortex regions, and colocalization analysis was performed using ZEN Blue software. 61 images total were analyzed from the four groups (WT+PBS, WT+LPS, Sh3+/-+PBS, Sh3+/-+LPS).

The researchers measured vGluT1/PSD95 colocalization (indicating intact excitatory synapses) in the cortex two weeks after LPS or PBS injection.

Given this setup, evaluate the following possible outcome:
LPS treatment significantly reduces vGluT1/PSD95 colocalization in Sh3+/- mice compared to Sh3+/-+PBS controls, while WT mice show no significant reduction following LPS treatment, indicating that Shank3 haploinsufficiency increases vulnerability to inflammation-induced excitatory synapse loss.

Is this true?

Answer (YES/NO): YES